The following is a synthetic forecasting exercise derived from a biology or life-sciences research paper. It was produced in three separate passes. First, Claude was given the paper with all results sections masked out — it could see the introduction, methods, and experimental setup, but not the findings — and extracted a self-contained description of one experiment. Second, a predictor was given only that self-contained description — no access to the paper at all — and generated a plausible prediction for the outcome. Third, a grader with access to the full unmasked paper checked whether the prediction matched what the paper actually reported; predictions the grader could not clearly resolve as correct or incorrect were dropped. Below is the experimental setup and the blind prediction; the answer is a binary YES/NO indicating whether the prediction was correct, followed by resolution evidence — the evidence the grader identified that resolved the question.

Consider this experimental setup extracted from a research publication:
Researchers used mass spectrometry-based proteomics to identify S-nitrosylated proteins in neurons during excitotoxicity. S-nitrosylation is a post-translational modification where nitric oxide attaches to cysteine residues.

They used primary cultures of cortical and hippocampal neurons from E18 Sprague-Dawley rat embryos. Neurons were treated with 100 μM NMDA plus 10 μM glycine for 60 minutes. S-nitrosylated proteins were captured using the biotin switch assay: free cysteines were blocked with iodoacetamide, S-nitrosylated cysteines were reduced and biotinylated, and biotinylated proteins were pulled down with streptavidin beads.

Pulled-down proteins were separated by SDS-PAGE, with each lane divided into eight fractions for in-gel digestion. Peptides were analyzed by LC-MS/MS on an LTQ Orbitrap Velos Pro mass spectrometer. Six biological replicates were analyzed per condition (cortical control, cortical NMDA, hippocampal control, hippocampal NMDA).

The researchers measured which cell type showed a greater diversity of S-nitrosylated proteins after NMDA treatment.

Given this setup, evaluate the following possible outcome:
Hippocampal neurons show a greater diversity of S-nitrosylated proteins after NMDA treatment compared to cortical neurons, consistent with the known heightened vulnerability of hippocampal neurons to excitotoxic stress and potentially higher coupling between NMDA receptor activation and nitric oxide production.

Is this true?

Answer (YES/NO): NO